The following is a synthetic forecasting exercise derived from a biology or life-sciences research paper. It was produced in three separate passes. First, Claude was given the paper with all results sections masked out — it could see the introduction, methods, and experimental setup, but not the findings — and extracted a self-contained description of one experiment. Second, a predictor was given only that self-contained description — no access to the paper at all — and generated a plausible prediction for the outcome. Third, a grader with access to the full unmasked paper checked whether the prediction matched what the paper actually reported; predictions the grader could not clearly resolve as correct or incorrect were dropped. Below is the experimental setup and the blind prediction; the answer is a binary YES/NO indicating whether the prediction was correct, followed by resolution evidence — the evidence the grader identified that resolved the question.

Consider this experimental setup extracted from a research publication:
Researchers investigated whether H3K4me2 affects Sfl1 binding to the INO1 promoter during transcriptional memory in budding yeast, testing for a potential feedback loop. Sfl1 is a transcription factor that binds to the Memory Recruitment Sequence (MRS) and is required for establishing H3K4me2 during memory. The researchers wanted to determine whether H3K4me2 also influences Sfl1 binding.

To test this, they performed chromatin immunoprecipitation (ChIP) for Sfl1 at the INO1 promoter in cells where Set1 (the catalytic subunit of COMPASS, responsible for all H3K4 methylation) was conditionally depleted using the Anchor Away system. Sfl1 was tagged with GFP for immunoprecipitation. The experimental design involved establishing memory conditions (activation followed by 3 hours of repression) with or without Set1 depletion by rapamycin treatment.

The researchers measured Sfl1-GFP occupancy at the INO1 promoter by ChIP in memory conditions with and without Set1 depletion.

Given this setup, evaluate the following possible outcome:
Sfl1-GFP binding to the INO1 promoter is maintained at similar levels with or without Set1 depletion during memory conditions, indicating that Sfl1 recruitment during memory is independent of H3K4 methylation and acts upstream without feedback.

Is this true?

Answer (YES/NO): NO